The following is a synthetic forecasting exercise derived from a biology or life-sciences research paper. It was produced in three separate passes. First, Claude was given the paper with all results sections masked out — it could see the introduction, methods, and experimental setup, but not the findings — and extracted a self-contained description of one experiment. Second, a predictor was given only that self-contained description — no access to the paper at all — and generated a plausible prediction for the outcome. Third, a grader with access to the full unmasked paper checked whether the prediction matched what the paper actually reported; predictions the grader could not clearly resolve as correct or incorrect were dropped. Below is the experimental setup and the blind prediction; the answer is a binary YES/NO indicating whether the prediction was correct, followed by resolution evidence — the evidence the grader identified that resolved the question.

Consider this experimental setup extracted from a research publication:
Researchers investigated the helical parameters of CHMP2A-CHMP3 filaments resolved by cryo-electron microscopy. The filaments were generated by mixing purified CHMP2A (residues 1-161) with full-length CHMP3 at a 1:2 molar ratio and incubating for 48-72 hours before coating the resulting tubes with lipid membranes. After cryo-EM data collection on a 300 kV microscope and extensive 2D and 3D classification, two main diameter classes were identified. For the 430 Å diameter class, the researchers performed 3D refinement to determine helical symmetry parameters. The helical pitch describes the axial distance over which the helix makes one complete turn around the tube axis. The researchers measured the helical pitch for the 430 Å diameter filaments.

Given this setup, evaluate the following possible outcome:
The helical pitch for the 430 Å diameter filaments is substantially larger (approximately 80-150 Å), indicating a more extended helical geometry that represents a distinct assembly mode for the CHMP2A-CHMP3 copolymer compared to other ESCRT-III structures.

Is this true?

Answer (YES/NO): NO